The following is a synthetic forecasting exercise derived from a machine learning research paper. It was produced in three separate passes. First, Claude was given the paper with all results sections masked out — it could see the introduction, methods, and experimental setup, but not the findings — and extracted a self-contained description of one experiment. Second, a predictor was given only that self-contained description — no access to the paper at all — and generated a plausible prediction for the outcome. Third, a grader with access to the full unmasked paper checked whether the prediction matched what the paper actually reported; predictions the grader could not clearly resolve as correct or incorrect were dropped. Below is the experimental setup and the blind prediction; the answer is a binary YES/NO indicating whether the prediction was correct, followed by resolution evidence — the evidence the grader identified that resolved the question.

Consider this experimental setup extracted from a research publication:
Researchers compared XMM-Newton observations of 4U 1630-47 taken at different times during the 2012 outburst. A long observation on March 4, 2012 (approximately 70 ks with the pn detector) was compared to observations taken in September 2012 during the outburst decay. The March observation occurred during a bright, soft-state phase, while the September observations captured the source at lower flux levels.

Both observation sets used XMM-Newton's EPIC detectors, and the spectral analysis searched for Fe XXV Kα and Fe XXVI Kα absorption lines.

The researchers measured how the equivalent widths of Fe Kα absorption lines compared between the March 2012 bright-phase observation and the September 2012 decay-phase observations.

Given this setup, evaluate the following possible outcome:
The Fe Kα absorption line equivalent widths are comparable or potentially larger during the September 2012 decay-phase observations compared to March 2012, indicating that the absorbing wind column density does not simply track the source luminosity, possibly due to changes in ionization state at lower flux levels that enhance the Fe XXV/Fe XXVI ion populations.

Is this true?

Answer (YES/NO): NO